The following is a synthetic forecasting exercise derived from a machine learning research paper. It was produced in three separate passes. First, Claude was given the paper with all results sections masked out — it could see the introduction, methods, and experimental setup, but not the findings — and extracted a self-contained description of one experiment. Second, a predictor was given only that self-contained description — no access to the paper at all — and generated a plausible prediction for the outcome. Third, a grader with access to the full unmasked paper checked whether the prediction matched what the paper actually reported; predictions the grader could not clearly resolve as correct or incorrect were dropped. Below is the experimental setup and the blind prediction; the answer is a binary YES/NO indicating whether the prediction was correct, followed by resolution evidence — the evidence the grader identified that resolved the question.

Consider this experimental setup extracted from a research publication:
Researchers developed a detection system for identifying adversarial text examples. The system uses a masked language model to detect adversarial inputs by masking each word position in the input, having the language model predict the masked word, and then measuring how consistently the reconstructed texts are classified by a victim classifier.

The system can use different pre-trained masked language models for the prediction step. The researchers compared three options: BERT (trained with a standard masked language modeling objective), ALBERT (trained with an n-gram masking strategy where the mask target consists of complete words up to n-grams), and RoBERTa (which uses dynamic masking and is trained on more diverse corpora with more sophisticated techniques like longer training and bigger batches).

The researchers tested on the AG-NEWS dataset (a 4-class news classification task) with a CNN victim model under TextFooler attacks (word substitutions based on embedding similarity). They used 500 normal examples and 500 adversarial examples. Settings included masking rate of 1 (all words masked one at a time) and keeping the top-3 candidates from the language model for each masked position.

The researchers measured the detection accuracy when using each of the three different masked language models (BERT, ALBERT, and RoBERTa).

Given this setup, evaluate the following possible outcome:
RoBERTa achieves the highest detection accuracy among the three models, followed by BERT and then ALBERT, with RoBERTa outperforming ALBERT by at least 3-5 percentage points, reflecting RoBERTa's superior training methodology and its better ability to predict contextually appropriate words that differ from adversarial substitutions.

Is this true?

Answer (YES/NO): NO